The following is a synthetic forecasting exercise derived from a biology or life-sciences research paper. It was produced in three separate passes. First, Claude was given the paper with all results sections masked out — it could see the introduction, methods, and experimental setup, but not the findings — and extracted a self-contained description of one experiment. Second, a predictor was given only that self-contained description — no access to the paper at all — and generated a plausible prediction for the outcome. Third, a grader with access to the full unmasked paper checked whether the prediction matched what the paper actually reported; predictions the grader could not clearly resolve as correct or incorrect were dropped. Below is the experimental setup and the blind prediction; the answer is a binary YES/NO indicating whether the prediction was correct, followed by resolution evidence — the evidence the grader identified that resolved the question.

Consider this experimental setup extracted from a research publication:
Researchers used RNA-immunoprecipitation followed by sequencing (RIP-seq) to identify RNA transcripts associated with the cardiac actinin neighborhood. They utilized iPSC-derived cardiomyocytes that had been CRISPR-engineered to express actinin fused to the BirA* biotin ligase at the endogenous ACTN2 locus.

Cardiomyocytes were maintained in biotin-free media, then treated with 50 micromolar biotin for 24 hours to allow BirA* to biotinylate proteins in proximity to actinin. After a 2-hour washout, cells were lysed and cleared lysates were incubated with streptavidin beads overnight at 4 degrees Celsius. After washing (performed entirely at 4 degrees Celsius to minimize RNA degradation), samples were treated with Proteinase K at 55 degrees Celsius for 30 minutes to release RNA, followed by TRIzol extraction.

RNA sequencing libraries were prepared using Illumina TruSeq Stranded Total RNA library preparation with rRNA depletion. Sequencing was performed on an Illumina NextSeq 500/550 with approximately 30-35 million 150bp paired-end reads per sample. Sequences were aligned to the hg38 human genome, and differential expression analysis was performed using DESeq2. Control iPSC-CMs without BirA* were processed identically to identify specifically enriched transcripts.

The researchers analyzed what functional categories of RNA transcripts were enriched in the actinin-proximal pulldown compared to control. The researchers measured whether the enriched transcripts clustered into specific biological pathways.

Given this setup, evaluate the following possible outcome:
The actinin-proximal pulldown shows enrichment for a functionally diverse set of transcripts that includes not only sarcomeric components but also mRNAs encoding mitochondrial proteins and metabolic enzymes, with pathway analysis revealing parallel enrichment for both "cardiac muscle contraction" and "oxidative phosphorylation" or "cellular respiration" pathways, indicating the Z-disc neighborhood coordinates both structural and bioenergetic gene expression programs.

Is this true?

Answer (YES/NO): NO